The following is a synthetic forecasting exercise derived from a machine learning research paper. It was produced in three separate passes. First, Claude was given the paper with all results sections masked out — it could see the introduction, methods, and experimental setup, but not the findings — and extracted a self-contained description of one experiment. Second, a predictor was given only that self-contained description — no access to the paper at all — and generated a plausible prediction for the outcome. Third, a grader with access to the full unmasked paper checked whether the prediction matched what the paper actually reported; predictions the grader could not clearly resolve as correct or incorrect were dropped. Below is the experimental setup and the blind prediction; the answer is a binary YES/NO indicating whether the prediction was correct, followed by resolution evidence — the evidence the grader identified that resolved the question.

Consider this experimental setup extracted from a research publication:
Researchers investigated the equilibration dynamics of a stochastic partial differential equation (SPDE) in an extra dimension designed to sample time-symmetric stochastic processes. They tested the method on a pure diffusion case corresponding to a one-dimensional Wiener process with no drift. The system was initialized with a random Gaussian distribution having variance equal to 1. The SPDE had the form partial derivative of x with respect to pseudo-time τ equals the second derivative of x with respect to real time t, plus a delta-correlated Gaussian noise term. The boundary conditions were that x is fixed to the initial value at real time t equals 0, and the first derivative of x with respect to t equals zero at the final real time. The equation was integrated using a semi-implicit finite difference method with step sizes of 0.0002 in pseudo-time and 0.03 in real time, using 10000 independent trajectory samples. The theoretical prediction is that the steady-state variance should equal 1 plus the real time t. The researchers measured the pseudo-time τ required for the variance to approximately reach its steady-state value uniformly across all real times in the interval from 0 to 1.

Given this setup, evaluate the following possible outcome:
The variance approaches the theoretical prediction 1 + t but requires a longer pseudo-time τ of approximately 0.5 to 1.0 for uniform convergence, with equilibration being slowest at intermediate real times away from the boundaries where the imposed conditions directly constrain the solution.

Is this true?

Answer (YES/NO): NO